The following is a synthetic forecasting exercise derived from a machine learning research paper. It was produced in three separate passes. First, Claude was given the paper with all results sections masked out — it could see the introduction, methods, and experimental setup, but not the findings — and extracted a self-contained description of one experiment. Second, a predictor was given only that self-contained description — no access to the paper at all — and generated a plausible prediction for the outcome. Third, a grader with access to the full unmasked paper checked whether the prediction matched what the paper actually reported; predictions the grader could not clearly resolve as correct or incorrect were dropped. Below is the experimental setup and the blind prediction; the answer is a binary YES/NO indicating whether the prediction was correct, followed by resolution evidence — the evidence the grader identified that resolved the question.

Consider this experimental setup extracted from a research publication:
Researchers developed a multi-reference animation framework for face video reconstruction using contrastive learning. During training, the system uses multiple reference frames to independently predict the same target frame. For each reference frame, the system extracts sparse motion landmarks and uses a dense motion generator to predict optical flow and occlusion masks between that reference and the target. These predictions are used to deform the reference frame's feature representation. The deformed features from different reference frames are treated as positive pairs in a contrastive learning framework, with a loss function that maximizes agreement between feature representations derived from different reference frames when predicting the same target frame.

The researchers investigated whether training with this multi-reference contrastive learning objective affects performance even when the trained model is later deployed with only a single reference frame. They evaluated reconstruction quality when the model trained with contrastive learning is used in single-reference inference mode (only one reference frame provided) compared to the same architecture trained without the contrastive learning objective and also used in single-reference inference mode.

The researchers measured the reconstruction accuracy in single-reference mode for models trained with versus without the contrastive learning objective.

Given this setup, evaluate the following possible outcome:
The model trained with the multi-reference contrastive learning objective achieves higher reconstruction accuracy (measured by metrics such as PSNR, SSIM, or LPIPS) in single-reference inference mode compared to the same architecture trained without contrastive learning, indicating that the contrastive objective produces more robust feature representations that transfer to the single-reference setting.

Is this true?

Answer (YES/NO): YES